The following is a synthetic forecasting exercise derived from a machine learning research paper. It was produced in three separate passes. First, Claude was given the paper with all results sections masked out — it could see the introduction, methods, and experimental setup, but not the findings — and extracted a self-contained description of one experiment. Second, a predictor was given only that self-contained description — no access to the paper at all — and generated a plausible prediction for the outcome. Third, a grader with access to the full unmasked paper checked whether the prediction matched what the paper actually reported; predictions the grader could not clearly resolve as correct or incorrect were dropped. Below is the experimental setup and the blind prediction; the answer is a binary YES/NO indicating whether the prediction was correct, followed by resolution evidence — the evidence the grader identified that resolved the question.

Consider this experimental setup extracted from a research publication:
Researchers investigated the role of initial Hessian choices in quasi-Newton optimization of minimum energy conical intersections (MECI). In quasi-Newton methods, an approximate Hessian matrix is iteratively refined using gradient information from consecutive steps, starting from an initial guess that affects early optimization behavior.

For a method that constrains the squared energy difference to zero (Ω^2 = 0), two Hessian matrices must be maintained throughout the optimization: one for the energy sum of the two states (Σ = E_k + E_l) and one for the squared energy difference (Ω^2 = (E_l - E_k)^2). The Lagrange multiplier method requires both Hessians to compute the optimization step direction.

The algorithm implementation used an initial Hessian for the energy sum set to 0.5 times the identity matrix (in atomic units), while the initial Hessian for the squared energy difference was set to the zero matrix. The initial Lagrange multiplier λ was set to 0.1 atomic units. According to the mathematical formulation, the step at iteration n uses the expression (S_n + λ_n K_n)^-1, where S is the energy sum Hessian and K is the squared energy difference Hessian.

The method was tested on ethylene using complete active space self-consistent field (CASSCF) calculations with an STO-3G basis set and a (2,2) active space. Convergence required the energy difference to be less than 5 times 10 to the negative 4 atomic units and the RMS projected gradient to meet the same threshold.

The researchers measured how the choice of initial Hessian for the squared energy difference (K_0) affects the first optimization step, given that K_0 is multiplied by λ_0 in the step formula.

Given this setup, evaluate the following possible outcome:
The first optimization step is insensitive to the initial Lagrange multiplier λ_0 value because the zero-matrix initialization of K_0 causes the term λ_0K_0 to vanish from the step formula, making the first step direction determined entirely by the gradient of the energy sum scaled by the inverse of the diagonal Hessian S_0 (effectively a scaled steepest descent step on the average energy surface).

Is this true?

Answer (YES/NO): NO